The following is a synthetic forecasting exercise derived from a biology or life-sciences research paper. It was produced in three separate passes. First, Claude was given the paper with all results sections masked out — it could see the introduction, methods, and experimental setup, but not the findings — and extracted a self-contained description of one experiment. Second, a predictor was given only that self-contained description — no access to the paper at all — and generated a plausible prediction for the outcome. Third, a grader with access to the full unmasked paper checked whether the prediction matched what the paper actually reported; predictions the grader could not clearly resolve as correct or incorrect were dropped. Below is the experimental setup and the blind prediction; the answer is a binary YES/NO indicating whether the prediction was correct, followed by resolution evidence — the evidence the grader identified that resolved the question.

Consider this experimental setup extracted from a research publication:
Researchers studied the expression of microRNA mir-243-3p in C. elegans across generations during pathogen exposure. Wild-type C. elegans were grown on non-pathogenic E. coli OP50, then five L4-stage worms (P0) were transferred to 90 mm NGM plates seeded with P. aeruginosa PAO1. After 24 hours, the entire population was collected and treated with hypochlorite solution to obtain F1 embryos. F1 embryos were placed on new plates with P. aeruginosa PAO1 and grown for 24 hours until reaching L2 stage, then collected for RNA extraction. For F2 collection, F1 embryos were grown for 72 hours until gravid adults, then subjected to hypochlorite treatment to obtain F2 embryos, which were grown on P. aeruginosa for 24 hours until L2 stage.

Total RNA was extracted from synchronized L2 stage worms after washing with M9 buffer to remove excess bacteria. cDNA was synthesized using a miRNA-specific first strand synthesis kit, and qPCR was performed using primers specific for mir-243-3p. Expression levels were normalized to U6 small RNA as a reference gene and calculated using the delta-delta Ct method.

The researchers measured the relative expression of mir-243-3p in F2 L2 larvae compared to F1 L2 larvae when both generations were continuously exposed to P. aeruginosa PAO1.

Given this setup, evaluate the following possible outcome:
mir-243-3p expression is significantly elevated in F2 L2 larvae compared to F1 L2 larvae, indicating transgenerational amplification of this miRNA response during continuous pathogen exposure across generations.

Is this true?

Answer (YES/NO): YES